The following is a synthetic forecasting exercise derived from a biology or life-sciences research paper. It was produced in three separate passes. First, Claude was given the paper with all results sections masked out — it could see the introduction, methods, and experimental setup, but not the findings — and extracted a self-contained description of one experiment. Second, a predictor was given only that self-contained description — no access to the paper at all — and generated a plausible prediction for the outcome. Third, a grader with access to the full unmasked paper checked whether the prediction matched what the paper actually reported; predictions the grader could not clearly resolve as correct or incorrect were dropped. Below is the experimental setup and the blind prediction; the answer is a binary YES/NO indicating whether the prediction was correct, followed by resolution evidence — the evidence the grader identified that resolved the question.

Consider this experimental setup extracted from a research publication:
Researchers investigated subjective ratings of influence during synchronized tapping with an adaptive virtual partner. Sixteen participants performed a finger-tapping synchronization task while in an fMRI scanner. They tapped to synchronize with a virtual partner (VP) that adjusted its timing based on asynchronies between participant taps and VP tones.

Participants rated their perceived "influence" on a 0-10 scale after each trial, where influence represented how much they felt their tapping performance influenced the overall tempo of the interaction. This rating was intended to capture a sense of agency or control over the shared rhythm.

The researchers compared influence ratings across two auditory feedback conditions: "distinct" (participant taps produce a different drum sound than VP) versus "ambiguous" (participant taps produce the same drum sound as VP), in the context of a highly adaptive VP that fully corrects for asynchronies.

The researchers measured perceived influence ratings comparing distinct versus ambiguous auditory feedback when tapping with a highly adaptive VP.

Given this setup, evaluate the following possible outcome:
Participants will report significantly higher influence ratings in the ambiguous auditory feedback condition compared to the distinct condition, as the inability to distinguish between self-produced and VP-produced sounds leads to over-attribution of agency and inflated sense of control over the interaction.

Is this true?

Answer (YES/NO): NO